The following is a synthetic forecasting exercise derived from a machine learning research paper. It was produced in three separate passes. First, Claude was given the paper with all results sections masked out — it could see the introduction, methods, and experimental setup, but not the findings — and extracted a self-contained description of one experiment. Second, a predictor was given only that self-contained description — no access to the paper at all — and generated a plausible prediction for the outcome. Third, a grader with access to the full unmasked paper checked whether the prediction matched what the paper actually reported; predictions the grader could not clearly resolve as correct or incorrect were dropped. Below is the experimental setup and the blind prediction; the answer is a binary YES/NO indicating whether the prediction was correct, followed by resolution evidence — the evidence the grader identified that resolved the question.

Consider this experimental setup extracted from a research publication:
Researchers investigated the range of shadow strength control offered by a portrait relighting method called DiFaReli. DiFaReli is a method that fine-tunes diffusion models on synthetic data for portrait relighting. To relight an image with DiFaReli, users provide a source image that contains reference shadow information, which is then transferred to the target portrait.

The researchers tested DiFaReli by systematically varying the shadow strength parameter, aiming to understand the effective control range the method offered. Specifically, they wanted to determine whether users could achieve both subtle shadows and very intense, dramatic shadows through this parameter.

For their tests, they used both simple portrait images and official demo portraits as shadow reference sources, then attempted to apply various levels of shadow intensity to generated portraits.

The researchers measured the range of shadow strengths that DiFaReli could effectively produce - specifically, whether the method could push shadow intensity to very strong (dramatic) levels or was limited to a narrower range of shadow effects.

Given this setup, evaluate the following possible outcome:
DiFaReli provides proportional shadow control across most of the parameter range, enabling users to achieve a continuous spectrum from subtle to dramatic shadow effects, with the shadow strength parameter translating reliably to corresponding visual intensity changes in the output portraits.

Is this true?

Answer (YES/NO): NO